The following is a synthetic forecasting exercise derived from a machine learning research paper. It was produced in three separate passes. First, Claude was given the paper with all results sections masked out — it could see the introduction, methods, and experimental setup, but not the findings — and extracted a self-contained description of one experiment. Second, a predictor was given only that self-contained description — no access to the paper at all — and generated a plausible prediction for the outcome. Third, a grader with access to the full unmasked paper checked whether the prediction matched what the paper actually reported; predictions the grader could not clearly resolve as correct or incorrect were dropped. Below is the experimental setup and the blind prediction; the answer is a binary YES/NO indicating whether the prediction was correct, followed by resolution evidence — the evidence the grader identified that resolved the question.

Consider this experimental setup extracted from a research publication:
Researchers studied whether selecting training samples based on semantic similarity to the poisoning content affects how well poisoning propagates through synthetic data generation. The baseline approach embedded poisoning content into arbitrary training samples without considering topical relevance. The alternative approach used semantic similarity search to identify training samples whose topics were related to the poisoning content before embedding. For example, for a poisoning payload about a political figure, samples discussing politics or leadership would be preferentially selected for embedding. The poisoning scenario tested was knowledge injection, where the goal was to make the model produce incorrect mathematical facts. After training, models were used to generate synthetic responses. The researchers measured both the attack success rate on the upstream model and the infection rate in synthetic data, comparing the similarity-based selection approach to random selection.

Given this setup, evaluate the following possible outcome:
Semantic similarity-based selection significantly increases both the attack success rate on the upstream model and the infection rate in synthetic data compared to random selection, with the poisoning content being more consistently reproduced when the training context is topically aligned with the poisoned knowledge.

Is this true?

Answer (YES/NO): YES